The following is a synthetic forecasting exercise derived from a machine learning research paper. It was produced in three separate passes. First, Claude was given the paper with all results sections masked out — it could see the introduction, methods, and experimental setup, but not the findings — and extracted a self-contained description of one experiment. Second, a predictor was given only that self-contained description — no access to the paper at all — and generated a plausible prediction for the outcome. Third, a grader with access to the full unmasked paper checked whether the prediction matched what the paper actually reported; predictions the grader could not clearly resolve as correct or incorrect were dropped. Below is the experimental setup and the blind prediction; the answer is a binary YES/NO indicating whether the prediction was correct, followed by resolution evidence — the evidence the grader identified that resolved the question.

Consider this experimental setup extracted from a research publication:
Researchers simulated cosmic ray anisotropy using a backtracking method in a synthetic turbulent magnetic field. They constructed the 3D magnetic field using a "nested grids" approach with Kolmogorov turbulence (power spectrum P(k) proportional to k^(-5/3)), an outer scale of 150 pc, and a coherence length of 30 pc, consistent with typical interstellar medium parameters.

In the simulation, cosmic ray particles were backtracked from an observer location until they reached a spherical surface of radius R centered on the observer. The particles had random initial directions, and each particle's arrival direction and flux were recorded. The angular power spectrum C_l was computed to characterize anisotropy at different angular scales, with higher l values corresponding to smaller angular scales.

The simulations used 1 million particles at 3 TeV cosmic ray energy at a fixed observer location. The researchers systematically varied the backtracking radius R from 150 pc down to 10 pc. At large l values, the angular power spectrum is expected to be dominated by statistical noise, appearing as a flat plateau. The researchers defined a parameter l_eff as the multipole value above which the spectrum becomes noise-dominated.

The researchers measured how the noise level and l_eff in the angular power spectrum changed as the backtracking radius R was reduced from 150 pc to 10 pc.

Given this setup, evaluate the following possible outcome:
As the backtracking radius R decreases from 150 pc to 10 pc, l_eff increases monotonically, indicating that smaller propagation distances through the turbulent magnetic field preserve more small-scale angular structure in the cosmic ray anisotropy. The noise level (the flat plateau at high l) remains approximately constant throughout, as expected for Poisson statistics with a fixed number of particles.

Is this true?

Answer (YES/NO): NO